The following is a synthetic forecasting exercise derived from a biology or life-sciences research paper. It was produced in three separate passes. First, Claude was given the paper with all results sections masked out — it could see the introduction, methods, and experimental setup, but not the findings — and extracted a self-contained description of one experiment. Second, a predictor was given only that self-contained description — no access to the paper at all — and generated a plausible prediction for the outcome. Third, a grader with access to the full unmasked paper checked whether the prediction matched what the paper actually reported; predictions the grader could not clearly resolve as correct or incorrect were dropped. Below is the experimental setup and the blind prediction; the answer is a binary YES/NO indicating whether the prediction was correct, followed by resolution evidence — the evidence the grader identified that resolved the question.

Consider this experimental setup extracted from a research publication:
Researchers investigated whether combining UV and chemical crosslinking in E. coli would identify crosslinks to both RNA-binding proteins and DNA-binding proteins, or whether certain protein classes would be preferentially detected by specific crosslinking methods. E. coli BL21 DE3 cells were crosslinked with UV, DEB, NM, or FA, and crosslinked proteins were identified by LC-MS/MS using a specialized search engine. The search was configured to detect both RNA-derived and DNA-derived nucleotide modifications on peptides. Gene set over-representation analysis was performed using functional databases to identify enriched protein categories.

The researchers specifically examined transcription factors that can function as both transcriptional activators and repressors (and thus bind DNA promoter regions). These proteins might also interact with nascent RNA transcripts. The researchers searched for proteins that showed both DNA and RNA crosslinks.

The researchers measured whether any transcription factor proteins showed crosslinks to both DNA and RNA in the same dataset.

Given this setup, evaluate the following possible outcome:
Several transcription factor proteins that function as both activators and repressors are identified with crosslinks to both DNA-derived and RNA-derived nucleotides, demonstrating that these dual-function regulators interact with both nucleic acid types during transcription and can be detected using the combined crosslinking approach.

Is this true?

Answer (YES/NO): YES